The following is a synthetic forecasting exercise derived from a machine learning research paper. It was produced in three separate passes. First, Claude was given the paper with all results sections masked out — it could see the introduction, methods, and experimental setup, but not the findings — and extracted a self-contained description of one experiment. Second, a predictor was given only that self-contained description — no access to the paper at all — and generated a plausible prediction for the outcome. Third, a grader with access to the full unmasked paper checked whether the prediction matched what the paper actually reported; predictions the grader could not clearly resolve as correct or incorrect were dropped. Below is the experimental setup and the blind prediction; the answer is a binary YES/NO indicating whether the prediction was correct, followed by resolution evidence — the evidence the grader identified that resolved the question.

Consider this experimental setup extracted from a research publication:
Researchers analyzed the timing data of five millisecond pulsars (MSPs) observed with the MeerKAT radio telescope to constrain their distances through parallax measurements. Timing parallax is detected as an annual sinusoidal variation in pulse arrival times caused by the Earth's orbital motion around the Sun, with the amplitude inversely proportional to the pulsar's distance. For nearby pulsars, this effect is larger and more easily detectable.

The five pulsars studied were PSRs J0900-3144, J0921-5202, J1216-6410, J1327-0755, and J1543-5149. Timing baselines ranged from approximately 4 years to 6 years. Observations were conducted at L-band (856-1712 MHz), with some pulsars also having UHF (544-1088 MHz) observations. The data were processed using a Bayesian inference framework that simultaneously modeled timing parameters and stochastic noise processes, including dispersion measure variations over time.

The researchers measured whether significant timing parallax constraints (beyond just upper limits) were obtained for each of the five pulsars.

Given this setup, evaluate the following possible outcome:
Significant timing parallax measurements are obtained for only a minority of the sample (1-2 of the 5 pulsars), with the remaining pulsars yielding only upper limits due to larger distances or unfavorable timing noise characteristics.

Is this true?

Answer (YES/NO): NO